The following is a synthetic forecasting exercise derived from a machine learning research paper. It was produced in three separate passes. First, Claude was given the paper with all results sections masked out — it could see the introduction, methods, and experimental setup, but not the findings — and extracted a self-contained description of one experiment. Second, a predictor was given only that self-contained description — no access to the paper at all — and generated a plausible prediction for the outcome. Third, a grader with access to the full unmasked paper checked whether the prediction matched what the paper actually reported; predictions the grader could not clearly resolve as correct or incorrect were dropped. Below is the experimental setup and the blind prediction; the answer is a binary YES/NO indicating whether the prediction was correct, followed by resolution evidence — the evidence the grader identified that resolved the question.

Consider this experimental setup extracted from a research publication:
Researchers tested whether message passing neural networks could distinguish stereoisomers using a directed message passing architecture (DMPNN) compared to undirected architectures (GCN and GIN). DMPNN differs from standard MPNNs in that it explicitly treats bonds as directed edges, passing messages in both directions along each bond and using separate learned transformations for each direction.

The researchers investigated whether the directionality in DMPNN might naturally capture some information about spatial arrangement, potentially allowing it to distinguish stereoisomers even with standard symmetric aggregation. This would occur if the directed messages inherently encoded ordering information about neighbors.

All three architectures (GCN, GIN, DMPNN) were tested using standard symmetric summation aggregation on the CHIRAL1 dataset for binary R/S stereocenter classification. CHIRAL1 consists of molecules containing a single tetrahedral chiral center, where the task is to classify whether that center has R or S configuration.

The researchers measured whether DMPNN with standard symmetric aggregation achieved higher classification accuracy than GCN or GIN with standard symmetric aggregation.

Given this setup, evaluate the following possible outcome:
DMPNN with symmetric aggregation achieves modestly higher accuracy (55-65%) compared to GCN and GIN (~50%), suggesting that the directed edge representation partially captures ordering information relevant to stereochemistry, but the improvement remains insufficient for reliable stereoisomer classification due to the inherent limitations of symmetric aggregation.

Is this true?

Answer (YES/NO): NO